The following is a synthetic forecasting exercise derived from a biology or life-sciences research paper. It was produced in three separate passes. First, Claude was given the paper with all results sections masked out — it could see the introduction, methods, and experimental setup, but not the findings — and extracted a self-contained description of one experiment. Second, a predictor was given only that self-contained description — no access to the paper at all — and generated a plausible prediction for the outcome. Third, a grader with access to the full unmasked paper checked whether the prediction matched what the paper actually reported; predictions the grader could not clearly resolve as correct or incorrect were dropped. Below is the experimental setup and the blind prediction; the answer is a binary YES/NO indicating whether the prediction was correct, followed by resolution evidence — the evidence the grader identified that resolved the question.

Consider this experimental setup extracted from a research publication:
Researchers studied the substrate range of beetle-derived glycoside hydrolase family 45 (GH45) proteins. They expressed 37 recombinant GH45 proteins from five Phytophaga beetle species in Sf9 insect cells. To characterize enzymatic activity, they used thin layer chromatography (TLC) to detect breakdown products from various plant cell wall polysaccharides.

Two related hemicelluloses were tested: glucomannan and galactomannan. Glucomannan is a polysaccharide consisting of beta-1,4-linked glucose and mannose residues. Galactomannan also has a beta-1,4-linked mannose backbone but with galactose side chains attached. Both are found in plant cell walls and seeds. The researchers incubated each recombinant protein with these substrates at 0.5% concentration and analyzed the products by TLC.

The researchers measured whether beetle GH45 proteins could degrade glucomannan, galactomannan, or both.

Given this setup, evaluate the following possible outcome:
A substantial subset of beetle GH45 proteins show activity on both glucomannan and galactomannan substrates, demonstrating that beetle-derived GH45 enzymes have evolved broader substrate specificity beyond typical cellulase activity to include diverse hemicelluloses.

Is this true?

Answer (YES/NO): NO